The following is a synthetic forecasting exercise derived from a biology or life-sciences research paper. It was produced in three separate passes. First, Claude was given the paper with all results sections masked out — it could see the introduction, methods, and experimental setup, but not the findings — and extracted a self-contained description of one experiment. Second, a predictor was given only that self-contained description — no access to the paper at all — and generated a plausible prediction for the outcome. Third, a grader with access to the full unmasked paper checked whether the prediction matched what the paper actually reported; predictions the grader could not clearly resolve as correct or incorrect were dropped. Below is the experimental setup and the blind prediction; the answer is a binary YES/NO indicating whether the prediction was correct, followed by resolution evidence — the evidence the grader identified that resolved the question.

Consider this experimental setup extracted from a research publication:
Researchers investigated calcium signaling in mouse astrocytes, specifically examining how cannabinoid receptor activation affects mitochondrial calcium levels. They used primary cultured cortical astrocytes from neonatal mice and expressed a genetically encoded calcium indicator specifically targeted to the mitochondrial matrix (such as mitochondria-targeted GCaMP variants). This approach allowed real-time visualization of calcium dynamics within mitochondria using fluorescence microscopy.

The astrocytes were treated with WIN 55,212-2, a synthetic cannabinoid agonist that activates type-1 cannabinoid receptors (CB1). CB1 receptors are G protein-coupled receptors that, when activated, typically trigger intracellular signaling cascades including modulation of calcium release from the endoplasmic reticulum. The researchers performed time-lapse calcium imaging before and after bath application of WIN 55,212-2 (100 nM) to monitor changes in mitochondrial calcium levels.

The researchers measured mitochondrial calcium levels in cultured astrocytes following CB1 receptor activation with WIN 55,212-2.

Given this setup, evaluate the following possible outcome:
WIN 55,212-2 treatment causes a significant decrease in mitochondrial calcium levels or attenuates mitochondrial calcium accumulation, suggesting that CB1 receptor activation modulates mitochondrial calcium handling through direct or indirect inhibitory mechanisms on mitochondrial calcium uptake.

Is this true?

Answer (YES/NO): NO